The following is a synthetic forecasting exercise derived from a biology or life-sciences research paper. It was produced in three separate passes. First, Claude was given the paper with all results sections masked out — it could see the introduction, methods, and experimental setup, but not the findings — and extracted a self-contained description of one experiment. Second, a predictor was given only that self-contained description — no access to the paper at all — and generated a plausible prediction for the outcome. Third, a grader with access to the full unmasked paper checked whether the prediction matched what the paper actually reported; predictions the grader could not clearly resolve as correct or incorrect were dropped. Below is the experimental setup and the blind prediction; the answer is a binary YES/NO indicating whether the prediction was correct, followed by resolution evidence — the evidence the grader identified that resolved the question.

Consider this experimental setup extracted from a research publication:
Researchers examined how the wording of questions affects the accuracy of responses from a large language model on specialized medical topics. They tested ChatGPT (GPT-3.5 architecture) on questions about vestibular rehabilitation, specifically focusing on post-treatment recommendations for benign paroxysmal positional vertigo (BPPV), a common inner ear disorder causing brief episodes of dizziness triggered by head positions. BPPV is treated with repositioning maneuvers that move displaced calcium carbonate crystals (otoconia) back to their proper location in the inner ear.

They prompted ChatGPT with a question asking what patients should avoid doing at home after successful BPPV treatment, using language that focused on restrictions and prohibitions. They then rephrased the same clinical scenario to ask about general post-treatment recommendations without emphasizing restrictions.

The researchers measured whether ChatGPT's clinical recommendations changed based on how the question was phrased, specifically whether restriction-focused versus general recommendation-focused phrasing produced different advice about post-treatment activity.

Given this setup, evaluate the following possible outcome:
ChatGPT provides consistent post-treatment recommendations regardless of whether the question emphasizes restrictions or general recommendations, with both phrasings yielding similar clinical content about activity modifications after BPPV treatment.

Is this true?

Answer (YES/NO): NO